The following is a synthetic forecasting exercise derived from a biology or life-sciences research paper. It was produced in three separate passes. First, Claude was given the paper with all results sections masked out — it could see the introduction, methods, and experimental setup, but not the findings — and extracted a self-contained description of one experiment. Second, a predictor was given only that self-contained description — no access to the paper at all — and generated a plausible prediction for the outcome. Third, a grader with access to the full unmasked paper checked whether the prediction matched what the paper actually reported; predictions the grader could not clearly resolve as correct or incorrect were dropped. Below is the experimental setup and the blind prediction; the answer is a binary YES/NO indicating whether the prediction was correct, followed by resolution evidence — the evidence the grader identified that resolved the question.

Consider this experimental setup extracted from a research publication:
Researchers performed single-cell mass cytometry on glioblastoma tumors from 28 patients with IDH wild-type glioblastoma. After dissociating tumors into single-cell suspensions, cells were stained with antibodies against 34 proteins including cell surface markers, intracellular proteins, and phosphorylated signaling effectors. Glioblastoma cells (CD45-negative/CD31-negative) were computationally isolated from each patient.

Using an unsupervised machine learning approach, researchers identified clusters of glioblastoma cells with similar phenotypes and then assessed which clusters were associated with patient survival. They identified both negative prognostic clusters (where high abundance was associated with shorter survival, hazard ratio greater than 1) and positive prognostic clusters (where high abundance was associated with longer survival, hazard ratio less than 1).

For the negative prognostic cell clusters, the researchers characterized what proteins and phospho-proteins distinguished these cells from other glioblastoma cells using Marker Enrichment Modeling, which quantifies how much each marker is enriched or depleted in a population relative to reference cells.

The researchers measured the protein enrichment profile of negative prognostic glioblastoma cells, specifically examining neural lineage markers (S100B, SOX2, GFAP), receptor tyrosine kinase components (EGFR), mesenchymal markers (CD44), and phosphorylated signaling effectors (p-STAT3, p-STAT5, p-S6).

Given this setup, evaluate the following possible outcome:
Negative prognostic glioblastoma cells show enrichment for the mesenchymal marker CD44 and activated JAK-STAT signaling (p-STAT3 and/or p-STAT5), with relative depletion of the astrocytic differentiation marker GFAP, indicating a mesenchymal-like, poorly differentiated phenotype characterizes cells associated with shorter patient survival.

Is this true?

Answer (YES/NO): NO